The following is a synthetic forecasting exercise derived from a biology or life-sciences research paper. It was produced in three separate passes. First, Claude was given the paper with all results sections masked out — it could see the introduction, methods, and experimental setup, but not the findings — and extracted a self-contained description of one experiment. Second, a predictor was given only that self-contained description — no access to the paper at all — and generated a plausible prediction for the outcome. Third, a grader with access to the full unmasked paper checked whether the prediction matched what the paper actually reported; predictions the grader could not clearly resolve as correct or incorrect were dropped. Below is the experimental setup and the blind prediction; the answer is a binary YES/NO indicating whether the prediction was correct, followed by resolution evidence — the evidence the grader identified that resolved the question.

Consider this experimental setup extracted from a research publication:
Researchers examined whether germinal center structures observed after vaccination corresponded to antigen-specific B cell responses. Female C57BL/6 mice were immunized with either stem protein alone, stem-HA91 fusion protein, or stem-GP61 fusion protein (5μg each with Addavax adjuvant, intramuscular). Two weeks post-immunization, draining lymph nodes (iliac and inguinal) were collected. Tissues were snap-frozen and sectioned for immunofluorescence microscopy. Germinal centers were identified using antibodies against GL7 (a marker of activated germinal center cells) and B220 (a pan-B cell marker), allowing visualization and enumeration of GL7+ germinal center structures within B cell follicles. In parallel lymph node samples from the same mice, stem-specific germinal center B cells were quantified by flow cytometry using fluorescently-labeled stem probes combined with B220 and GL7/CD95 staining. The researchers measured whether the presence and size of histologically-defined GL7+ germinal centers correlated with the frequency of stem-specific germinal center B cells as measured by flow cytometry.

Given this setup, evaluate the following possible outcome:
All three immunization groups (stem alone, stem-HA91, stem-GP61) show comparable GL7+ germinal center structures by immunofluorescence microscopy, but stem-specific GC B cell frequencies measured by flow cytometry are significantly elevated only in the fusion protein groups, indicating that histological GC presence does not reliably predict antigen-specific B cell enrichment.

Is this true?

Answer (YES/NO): NO